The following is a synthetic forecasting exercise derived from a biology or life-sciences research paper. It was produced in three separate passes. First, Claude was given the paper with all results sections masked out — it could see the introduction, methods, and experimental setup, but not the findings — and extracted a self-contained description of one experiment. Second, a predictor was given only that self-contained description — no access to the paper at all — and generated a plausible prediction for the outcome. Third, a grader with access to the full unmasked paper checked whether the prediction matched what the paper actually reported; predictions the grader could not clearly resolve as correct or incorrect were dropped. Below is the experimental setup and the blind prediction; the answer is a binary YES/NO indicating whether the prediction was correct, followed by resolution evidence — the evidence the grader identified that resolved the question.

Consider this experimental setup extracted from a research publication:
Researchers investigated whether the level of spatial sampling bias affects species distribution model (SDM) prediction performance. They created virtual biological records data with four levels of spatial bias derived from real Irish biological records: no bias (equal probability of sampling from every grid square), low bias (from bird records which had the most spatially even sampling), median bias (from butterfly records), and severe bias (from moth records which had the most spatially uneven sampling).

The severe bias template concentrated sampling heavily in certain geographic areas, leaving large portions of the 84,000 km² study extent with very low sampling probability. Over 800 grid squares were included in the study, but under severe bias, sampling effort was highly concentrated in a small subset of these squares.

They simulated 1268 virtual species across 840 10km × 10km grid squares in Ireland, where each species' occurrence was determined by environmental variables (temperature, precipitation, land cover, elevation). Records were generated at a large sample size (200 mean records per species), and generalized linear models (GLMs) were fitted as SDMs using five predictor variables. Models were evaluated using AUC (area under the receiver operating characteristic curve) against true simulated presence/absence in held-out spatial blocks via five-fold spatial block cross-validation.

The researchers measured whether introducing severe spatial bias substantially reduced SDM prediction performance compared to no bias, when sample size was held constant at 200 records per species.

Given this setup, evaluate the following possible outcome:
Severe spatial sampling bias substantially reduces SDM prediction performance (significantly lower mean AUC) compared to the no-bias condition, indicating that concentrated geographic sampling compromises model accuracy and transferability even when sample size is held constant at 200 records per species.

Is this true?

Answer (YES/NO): NO